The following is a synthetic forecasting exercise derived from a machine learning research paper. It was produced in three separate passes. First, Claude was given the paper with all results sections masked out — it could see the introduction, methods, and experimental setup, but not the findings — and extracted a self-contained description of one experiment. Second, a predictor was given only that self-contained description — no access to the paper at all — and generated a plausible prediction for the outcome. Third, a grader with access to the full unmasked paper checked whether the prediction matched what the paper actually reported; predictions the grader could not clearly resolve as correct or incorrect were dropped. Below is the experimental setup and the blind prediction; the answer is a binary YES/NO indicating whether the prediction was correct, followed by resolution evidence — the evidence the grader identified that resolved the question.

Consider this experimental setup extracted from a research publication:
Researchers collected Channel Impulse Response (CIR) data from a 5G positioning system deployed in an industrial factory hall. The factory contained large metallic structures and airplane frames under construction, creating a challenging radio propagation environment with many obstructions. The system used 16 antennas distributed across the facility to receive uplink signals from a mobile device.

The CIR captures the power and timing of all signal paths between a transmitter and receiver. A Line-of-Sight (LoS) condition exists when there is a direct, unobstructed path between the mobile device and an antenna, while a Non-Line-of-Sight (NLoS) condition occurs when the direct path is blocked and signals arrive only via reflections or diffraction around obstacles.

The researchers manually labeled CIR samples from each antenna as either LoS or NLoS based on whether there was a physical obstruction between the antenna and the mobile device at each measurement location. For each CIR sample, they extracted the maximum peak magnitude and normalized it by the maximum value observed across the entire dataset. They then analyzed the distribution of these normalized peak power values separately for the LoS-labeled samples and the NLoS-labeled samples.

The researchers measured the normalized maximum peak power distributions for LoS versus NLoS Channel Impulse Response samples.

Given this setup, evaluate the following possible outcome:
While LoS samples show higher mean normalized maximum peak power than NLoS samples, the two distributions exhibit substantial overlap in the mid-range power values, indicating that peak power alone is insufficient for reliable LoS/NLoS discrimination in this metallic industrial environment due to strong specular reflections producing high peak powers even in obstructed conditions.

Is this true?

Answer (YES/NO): NO